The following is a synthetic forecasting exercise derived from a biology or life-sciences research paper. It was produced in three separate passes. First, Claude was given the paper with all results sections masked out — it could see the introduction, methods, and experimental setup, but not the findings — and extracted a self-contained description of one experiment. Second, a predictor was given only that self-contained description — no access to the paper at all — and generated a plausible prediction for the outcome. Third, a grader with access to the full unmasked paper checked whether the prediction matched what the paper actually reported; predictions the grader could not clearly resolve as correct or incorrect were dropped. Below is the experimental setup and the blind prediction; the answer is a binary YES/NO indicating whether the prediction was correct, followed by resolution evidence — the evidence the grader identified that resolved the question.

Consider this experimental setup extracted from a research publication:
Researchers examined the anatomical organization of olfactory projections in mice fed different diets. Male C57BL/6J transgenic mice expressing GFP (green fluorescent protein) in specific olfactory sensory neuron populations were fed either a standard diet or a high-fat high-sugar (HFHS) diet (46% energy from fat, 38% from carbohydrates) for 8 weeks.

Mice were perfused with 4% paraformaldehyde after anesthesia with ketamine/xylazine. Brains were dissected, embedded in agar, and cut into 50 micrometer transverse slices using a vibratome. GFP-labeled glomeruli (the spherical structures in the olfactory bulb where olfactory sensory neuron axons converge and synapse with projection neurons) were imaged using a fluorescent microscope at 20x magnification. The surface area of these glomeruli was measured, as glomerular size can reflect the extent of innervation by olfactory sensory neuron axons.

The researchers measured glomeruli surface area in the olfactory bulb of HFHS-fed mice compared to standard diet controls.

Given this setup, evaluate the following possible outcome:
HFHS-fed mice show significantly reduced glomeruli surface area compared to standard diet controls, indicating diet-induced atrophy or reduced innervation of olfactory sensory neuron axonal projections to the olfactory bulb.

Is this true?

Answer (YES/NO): NO